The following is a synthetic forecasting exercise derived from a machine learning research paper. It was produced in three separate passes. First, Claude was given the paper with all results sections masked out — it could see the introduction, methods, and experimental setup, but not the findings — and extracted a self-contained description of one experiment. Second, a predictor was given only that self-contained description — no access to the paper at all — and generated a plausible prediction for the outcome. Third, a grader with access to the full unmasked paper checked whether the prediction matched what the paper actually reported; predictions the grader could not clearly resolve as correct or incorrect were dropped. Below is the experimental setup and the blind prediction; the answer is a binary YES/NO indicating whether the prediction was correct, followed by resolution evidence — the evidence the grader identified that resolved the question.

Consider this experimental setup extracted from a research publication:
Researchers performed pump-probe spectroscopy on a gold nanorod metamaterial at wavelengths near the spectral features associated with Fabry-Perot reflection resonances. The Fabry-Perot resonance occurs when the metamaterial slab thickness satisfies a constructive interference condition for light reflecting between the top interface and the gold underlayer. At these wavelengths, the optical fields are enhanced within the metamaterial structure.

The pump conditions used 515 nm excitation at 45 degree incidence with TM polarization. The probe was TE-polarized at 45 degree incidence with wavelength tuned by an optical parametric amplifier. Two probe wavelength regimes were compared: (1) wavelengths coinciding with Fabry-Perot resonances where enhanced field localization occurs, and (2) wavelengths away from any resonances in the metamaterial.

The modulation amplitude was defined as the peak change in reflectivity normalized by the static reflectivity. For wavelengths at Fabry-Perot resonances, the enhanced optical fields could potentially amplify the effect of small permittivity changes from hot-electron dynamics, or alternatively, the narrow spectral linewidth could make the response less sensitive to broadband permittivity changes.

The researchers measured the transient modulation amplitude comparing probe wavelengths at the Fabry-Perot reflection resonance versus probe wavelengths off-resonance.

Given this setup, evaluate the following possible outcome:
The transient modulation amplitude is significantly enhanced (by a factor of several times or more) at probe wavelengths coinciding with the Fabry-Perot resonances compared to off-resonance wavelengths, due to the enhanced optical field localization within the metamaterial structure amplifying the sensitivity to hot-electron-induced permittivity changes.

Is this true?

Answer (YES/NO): YES